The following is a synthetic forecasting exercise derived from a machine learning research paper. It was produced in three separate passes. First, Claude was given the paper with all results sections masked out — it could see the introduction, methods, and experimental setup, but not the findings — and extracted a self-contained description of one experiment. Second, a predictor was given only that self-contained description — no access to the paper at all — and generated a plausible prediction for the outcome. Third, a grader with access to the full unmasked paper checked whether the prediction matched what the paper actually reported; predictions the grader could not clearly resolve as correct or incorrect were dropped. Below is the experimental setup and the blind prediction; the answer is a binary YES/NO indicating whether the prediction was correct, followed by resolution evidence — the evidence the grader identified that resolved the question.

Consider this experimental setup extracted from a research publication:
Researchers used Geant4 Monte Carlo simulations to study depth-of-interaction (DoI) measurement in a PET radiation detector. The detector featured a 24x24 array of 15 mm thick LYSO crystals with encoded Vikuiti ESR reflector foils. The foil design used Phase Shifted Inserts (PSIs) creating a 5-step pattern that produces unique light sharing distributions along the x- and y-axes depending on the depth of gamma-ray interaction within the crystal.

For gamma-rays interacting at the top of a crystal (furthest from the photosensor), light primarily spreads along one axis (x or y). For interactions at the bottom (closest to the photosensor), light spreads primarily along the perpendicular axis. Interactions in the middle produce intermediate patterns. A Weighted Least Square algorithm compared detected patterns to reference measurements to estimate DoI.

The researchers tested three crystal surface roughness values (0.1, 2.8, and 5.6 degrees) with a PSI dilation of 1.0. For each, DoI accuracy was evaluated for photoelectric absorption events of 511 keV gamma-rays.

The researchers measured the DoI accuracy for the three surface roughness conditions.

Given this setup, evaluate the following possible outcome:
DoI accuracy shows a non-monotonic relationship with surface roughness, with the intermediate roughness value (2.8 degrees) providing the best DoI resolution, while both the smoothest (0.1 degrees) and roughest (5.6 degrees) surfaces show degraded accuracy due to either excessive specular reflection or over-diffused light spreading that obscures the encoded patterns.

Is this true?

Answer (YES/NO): NO